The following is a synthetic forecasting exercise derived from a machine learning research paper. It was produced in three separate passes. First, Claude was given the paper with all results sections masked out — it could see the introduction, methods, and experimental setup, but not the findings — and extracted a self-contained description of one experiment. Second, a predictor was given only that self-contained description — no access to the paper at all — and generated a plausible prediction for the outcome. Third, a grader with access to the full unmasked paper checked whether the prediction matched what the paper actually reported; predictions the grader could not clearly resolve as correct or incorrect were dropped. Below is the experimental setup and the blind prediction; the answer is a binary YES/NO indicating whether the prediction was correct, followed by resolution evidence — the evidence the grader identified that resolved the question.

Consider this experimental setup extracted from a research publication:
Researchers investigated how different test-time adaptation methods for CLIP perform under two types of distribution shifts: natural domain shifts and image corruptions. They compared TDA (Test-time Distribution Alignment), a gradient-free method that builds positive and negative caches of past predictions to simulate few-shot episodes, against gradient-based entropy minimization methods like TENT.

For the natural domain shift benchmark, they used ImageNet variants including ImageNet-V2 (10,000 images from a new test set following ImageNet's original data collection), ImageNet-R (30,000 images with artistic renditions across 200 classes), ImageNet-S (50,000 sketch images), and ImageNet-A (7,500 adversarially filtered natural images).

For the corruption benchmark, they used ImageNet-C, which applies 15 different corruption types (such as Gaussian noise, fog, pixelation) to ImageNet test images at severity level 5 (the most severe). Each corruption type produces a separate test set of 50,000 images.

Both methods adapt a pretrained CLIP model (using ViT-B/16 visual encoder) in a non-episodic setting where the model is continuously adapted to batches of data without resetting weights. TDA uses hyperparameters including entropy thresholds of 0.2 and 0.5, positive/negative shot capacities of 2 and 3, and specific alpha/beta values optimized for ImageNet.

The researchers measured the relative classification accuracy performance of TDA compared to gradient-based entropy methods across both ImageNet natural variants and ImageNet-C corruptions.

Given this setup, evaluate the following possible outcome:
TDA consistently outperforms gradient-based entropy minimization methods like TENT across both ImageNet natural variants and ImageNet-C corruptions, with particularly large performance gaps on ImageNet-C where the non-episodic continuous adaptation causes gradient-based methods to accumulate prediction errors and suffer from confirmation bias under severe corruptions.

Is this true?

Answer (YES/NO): YES